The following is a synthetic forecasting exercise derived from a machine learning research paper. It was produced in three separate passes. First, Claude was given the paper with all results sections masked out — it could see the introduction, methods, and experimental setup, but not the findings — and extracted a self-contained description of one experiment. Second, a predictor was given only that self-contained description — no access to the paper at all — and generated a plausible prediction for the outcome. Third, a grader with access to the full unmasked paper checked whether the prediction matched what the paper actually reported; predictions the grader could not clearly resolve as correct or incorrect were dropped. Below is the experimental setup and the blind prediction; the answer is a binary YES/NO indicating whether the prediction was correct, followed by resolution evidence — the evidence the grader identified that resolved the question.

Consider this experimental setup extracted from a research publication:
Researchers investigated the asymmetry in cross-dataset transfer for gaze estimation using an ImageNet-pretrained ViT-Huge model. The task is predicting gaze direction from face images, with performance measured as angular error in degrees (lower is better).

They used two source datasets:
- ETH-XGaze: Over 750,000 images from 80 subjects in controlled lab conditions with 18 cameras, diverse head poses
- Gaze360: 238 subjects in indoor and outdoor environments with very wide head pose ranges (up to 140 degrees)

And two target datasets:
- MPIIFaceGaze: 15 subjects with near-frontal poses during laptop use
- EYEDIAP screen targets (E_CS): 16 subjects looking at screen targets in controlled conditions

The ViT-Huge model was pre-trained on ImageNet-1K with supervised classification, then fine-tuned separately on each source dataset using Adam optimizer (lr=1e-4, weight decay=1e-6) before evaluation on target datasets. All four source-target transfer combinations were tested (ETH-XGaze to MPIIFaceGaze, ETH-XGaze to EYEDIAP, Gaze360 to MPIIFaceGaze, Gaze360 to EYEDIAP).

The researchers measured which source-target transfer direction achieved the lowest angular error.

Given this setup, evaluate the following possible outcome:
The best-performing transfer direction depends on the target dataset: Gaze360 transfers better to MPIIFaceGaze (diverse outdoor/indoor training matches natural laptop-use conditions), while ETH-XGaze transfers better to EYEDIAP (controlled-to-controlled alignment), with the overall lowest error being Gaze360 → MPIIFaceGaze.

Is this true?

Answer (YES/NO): NO